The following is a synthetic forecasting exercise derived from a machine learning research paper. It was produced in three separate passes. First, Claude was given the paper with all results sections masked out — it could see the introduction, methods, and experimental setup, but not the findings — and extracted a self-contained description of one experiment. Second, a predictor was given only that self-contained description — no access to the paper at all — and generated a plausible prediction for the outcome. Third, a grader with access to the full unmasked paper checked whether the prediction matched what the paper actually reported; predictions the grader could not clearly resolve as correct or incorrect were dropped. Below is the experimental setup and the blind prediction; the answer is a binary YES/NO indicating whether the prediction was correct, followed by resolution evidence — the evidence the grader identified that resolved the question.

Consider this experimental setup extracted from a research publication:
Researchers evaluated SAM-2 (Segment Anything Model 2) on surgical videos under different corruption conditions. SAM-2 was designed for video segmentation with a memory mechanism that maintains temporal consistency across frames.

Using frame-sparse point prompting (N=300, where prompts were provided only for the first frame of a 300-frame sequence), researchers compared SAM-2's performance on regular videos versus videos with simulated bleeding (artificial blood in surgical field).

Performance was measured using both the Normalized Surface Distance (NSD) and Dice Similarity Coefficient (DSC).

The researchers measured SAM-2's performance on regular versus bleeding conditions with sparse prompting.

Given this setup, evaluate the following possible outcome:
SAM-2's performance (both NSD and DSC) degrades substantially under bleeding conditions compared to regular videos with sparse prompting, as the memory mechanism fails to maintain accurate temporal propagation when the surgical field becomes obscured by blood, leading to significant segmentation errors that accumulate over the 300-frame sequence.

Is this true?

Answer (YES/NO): NO